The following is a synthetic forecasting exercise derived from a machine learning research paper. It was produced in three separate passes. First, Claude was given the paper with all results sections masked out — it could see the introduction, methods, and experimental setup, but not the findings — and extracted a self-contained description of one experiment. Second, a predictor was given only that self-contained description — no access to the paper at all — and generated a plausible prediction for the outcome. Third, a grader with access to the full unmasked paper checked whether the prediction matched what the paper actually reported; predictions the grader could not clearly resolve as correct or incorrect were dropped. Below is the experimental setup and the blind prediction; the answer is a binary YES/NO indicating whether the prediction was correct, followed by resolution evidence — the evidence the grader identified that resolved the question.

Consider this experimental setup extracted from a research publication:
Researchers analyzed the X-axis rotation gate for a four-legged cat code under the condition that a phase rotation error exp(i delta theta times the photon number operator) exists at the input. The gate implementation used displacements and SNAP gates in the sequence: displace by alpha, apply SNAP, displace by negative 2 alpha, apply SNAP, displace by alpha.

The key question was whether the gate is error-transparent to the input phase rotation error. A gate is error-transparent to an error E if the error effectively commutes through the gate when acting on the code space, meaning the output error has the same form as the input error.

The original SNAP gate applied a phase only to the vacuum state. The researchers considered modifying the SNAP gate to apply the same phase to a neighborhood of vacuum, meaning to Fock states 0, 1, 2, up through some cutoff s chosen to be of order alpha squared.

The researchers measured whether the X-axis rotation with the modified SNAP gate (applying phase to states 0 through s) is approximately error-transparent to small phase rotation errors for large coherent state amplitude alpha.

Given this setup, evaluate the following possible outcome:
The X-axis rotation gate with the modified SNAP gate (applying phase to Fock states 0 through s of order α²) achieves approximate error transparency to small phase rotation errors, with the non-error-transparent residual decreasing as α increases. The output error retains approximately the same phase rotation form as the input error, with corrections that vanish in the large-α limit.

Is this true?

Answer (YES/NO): YES